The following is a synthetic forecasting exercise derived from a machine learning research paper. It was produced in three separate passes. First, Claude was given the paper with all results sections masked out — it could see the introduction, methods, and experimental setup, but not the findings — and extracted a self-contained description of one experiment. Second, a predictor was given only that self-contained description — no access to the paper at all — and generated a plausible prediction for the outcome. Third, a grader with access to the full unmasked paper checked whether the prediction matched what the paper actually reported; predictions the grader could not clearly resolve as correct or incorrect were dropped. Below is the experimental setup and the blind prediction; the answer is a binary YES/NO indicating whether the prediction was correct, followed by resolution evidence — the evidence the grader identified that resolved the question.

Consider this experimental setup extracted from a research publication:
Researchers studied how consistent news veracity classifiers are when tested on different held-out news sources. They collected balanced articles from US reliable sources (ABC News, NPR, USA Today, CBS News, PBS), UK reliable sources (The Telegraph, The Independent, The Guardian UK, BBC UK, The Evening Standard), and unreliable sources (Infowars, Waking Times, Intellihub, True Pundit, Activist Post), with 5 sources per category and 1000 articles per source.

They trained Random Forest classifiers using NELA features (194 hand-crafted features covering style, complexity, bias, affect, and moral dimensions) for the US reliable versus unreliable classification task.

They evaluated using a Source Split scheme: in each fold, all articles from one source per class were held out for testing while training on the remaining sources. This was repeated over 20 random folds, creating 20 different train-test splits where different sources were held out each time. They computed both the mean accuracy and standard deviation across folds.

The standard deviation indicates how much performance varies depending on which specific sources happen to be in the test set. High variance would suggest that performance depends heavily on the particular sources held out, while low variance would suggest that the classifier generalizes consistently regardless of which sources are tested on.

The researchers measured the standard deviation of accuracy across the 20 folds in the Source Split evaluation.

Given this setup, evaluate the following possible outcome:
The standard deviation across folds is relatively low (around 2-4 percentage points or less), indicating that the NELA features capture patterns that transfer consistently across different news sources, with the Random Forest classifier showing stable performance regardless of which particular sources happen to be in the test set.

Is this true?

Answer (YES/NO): NO